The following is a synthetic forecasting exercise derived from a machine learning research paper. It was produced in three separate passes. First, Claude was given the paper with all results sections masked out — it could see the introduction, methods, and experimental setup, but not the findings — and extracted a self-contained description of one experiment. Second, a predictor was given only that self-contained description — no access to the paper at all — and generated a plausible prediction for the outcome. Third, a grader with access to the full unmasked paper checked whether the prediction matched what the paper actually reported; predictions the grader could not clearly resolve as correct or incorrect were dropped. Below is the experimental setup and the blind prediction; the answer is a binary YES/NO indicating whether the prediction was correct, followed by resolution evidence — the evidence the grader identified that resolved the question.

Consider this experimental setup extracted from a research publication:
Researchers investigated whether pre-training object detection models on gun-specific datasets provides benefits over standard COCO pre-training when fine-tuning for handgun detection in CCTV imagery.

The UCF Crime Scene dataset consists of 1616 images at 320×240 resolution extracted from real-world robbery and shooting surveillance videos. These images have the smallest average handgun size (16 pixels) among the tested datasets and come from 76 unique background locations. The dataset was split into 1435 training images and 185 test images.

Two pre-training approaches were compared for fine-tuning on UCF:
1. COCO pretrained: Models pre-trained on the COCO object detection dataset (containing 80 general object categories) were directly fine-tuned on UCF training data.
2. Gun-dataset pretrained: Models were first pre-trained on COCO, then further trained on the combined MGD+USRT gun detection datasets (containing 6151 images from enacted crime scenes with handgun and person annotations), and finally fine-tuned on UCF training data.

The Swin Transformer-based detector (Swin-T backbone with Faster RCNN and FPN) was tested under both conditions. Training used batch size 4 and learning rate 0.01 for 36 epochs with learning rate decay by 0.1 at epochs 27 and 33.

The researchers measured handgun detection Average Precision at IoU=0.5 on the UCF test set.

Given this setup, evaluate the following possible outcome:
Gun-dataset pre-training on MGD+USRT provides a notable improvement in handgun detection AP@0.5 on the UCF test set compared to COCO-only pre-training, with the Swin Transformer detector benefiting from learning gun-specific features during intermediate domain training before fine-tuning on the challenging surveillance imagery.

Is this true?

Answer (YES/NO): NO